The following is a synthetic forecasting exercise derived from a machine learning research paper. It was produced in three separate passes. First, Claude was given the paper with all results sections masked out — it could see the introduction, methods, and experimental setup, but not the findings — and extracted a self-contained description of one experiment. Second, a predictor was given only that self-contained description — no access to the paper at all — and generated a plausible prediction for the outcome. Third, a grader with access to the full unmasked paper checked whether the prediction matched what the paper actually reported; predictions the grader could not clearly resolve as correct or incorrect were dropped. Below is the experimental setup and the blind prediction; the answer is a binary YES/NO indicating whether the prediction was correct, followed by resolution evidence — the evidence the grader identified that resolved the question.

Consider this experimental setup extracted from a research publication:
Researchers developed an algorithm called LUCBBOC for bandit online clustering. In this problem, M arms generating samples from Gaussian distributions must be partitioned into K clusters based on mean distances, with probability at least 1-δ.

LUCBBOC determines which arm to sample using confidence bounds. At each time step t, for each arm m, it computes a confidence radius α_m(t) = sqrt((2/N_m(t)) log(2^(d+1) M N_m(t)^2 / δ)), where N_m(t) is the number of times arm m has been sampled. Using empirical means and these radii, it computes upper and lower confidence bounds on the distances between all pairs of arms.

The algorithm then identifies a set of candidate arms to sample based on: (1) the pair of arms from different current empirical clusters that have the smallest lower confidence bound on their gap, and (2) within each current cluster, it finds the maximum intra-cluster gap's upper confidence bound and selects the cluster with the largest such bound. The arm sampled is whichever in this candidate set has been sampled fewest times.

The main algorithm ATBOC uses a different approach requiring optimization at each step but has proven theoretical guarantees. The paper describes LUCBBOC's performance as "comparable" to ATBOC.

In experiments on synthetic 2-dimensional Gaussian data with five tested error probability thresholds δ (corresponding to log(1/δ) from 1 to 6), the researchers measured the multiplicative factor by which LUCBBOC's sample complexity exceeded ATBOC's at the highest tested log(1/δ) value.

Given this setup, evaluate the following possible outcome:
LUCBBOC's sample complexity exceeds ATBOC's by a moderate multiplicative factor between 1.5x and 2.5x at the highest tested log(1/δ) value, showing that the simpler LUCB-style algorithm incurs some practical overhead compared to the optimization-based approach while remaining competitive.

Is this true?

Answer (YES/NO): YES